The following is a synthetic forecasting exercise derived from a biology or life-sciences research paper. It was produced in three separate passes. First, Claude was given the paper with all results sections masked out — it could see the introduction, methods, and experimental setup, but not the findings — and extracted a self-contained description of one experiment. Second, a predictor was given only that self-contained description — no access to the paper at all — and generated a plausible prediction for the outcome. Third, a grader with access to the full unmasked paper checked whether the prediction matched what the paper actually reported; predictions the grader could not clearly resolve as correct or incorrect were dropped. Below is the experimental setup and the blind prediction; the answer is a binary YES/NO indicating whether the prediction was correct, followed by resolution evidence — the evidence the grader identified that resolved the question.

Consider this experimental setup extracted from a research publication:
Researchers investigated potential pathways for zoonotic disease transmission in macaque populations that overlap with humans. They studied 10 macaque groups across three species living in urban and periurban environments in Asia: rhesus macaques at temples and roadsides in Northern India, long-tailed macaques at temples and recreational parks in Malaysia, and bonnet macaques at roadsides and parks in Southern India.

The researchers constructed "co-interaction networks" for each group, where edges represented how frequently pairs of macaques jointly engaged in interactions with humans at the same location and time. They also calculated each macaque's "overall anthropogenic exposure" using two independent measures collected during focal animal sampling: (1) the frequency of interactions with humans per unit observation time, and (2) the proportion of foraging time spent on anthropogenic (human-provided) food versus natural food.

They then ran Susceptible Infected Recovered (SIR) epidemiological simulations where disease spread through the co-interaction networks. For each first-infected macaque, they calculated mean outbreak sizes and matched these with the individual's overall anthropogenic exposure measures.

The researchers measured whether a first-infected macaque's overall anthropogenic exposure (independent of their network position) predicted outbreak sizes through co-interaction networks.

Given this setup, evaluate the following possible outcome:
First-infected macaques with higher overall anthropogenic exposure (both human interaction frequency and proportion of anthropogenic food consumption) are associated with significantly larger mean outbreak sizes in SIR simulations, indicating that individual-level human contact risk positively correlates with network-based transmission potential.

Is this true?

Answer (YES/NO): NO